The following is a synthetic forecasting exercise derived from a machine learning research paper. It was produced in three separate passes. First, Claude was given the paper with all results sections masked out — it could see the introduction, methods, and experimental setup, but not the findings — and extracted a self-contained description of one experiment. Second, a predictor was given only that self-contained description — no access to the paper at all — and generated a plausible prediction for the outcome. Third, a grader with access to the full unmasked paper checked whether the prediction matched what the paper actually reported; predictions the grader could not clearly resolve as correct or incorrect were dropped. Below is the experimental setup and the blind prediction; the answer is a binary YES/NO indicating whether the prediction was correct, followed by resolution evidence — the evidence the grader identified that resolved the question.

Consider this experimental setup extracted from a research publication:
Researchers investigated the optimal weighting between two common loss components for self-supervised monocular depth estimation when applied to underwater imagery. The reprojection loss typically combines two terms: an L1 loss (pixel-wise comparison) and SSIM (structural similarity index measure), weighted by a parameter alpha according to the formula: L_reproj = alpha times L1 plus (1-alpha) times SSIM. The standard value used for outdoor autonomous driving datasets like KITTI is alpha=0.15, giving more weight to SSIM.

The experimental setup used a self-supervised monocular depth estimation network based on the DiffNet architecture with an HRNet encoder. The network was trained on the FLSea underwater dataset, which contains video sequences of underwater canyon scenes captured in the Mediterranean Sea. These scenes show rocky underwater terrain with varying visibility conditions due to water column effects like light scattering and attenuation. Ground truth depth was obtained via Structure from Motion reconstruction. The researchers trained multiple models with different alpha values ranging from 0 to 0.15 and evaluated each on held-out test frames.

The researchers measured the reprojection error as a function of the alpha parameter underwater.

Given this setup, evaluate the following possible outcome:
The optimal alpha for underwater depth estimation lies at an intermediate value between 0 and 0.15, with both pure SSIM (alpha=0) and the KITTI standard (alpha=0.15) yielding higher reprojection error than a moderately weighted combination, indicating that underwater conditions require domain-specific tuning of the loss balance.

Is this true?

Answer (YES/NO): YES